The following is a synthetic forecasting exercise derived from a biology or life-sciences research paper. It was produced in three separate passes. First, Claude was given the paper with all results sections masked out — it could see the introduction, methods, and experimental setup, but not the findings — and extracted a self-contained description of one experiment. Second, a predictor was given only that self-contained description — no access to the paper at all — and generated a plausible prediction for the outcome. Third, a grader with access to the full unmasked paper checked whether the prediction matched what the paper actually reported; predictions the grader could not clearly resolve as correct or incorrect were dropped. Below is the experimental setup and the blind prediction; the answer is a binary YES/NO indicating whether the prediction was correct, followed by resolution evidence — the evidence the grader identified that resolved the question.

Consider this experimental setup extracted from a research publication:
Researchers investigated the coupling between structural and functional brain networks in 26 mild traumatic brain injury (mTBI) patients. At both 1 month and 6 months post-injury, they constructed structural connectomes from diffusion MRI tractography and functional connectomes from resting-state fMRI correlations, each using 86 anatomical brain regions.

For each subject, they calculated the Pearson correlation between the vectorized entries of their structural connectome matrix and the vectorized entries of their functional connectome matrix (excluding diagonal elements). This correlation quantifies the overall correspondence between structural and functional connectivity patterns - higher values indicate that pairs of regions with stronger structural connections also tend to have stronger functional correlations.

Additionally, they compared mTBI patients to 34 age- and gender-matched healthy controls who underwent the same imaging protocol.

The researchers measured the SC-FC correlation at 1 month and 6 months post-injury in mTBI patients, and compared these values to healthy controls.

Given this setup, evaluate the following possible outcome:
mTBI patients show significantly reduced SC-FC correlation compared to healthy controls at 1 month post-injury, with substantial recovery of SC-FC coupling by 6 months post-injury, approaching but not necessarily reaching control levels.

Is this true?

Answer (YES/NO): NO